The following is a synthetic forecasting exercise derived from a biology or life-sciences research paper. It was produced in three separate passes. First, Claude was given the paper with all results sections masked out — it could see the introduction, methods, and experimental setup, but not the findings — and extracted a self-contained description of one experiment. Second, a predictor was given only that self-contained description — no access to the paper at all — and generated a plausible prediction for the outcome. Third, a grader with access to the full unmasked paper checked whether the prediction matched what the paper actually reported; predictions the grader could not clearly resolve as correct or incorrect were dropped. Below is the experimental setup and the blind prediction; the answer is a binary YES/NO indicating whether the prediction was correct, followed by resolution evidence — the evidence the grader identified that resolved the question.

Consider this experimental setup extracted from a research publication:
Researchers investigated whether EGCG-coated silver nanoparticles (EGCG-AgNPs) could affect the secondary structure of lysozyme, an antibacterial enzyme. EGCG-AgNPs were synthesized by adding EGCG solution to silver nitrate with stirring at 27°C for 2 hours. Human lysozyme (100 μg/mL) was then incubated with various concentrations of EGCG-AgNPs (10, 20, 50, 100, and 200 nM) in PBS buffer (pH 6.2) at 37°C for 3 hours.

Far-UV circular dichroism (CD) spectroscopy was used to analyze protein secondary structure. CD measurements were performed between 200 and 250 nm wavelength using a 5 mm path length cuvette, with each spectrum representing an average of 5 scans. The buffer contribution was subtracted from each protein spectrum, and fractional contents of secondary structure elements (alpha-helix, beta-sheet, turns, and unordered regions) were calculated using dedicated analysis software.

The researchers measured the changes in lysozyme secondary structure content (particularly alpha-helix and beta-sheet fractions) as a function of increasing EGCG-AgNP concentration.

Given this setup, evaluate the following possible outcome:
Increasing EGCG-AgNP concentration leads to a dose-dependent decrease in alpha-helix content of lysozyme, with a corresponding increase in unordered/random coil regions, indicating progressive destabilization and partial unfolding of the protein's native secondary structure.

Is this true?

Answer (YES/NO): NO